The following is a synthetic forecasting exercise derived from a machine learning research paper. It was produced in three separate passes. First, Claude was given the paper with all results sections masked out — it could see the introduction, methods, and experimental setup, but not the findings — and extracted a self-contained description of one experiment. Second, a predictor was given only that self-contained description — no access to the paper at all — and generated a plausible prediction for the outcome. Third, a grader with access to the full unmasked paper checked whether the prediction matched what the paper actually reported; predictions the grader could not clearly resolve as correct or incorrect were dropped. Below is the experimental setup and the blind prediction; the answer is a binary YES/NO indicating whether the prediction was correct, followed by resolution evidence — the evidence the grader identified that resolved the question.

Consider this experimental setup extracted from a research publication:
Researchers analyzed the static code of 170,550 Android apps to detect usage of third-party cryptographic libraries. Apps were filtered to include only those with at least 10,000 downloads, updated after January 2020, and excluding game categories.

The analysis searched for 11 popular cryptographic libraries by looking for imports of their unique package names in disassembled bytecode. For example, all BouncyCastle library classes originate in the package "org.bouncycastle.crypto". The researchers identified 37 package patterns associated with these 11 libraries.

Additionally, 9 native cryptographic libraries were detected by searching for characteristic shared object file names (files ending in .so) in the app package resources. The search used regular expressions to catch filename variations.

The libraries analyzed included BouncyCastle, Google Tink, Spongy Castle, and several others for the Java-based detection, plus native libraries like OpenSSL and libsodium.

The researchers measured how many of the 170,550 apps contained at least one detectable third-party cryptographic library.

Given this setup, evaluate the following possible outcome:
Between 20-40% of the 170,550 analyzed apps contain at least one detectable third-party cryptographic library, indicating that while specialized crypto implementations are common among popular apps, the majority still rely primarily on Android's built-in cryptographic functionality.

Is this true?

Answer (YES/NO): NO